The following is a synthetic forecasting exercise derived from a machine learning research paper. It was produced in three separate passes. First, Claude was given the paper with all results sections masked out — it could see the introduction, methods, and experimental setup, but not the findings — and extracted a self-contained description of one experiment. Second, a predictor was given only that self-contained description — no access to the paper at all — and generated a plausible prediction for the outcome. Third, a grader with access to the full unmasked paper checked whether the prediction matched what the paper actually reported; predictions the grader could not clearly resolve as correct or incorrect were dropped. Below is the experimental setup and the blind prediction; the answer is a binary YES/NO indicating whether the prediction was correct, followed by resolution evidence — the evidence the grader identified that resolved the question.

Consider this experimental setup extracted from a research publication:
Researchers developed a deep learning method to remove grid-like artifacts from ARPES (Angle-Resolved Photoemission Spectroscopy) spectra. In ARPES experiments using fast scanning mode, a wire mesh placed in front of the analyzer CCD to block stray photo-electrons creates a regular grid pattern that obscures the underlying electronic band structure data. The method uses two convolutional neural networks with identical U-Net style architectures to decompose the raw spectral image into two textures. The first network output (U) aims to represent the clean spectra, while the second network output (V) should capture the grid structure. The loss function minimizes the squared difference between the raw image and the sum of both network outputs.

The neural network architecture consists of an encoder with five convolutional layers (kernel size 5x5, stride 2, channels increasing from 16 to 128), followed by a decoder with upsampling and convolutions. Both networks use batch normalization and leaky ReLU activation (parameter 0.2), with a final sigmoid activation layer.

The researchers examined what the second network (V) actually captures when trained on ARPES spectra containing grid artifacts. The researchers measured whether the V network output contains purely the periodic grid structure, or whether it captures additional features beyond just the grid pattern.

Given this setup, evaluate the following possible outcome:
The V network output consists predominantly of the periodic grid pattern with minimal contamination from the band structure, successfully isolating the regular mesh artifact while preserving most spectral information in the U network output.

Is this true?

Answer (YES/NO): NO